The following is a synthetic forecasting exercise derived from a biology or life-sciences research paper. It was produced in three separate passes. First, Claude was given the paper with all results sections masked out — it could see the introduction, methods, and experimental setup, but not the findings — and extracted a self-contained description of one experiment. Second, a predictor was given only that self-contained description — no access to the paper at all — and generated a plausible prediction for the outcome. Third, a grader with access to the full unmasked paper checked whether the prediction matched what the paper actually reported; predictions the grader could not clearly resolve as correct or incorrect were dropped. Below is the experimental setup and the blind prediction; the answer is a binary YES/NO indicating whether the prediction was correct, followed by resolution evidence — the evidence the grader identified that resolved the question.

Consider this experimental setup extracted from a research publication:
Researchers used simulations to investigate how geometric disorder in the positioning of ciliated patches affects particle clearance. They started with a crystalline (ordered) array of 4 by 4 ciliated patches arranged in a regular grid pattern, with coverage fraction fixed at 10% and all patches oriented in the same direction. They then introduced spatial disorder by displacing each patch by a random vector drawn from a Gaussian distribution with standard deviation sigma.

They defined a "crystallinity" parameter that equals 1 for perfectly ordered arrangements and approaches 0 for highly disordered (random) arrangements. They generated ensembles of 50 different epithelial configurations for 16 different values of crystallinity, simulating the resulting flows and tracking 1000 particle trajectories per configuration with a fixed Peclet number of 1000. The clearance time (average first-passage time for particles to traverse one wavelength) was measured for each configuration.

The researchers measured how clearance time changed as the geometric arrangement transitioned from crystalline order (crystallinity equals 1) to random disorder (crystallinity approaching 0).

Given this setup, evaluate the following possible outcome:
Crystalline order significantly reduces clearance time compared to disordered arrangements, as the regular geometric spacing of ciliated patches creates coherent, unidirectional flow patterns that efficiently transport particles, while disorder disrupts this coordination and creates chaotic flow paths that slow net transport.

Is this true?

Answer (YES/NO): NO